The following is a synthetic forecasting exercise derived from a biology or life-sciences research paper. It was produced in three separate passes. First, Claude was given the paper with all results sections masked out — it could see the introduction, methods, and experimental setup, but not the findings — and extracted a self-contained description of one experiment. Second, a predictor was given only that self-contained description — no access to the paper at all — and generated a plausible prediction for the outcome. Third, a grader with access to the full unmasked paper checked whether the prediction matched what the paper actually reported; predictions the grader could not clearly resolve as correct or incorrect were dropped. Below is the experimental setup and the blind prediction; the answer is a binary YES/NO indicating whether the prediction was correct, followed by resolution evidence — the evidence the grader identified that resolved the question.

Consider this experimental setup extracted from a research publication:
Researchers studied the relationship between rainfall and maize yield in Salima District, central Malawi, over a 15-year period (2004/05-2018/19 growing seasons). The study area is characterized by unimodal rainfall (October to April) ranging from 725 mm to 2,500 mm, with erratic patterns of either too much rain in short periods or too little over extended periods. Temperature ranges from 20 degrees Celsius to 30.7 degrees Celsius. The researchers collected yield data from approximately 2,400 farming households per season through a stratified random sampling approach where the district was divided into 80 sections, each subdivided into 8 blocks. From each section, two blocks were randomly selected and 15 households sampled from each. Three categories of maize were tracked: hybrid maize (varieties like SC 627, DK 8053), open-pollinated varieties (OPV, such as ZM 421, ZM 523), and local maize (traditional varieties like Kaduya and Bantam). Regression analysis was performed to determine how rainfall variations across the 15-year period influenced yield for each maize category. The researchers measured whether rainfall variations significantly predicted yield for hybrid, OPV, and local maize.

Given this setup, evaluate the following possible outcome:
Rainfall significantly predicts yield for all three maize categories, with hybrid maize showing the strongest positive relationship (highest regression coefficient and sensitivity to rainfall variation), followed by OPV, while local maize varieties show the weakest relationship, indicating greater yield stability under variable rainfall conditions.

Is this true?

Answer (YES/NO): NO